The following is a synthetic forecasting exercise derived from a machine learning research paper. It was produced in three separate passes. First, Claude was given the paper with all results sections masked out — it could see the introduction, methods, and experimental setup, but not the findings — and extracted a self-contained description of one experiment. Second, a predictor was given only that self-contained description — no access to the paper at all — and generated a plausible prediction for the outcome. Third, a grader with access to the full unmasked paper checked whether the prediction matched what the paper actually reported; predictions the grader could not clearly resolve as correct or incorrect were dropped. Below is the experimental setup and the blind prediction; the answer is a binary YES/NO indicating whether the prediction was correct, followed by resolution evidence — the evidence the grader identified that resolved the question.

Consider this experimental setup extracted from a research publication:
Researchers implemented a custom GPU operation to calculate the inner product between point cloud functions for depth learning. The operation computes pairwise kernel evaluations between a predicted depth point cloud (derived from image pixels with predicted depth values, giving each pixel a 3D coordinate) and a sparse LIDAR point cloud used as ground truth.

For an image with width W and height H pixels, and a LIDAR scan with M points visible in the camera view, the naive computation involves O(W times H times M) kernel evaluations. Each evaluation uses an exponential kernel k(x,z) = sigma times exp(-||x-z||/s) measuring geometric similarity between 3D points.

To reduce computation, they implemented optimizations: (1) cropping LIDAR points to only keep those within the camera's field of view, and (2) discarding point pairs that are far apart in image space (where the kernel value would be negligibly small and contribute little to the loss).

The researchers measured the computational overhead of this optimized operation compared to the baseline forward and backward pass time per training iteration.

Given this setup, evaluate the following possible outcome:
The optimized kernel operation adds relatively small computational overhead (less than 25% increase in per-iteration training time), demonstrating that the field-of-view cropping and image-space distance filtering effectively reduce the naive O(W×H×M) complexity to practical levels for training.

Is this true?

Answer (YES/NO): YES